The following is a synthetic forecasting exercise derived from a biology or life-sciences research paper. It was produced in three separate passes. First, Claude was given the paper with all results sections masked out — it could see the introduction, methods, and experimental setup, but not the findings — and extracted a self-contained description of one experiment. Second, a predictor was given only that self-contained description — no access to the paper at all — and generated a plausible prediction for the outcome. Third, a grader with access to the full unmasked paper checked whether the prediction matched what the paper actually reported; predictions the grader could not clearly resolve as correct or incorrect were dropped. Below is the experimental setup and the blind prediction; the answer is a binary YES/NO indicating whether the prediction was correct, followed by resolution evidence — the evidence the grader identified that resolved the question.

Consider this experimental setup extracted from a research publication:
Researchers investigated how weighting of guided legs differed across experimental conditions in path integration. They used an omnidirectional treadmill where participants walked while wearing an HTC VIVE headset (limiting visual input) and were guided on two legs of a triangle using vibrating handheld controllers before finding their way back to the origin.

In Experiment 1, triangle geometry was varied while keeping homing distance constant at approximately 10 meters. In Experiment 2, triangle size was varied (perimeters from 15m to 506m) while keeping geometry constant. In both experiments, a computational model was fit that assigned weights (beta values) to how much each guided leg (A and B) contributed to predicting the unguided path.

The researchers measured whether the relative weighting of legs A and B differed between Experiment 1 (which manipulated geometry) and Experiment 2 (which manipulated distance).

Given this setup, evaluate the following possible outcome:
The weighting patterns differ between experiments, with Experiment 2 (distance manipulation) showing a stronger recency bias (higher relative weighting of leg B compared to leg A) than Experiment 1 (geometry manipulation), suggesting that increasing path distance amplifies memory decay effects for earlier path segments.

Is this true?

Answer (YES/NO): NO